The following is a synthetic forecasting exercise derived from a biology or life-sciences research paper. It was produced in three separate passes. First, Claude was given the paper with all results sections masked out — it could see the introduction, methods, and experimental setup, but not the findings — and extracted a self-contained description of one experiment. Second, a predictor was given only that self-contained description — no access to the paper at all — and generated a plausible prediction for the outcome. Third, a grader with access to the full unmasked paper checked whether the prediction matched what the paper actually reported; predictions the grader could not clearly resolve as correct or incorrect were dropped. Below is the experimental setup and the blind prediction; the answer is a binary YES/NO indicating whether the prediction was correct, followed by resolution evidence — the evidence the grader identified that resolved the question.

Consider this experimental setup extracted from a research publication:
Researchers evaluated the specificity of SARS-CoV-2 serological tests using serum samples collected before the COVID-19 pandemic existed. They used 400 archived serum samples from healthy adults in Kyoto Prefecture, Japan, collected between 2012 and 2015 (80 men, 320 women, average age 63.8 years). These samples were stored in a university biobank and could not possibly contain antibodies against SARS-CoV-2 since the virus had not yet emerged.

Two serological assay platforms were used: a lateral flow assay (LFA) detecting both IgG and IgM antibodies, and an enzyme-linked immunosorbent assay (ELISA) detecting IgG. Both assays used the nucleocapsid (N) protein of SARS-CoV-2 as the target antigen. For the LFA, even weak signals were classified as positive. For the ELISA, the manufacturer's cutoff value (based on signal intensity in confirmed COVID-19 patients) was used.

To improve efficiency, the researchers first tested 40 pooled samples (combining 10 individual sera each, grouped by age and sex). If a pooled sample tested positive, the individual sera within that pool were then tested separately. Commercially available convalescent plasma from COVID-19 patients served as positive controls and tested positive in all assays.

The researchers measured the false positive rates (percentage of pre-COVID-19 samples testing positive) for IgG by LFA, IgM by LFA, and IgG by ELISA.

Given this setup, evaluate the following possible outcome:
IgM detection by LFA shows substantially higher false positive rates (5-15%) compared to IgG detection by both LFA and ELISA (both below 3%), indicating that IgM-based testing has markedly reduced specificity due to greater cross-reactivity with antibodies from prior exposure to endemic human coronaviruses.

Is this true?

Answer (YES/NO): NO